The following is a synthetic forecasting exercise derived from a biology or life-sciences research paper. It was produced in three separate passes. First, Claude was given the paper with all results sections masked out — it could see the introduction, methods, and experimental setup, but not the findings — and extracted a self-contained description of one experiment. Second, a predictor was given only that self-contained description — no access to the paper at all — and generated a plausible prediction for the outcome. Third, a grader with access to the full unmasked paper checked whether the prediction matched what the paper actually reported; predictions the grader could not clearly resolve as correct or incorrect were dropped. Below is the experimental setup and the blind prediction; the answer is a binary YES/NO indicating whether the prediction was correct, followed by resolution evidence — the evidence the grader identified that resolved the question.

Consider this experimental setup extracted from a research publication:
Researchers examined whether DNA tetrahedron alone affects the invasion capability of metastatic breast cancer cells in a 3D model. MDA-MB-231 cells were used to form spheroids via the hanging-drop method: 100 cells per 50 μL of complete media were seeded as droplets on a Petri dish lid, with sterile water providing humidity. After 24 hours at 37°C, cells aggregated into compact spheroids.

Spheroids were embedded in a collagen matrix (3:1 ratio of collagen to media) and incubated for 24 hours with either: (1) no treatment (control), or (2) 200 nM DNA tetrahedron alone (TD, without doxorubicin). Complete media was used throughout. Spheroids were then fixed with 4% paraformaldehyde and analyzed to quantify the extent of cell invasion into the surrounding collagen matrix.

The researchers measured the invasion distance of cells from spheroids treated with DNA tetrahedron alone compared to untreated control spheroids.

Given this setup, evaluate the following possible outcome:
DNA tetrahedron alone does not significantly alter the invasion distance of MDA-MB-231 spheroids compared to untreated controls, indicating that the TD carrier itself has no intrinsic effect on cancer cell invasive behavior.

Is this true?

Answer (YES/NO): YES